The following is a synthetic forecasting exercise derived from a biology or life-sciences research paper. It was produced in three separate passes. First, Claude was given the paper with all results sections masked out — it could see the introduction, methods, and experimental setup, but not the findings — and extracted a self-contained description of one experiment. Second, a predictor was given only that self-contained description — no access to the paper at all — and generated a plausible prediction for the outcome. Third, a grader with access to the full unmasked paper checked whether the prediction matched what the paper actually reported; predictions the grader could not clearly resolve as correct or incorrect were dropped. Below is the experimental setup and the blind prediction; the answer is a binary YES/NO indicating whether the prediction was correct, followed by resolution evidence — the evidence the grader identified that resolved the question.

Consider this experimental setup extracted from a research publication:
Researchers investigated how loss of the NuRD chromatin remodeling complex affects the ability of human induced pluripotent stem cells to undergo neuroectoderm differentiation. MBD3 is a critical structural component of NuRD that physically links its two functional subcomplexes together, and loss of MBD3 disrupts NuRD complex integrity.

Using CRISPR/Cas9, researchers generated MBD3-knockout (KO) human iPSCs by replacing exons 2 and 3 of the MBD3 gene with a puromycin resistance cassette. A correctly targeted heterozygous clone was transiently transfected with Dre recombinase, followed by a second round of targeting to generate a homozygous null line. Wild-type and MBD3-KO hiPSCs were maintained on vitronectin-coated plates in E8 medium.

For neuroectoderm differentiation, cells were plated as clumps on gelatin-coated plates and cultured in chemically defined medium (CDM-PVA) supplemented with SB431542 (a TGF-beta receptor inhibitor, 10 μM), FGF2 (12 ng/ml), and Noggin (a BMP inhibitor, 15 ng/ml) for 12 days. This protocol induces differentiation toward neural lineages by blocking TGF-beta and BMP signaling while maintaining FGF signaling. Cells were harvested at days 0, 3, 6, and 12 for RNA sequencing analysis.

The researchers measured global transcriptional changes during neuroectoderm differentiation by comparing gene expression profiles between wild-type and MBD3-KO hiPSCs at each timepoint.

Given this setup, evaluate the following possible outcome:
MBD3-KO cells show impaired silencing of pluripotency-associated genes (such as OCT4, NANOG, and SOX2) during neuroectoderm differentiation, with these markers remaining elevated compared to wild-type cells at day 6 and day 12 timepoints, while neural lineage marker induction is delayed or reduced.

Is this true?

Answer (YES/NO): NO